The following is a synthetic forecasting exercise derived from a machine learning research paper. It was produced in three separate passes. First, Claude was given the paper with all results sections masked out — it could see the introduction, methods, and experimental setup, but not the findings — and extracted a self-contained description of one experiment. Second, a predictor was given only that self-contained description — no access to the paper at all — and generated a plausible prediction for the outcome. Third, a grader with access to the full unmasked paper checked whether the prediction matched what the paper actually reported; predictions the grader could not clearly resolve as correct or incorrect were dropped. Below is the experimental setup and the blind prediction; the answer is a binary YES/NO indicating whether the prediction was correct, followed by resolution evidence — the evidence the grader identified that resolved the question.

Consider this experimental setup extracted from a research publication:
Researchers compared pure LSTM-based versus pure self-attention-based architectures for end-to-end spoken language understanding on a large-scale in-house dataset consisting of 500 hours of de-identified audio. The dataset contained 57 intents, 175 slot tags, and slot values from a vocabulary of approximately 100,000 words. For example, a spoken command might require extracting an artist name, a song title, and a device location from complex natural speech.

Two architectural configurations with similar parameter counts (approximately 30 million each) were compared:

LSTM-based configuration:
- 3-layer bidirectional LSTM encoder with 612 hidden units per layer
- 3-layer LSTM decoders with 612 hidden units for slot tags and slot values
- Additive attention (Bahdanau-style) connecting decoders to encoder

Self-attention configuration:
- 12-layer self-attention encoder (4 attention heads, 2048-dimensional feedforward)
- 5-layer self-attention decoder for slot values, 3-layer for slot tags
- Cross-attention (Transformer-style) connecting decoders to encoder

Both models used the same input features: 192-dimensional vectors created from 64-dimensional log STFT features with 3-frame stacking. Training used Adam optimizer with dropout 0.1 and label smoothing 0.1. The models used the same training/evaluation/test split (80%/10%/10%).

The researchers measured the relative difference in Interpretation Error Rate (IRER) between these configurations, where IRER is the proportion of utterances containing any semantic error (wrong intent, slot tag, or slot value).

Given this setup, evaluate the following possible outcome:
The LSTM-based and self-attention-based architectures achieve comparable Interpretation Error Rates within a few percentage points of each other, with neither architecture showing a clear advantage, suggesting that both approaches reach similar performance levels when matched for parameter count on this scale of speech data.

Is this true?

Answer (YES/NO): NO